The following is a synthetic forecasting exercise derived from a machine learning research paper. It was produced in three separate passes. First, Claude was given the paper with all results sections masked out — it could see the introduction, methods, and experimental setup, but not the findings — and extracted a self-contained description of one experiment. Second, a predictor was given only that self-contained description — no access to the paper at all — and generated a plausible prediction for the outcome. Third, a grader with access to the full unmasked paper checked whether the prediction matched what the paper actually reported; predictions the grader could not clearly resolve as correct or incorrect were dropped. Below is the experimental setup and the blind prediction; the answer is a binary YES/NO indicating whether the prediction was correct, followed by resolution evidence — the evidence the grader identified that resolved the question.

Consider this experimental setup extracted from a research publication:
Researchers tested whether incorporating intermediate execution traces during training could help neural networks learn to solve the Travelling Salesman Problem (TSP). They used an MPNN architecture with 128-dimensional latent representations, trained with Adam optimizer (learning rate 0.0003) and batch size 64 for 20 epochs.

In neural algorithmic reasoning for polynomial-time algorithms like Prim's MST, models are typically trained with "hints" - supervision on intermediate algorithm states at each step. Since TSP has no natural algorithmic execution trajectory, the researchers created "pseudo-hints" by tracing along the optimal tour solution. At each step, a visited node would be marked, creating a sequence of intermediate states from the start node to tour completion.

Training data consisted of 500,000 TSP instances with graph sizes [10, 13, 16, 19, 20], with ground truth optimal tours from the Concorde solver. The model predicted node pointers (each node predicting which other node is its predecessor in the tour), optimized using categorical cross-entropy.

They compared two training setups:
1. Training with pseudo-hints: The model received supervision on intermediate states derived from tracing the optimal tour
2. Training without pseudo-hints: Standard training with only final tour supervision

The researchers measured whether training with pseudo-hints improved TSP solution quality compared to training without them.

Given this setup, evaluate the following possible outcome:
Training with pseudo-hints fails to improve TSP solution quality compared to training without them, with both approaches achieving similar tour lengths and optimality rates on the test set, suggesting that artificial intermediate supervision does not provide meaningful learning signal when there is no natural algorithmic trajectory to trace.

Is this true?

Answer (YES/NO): NO